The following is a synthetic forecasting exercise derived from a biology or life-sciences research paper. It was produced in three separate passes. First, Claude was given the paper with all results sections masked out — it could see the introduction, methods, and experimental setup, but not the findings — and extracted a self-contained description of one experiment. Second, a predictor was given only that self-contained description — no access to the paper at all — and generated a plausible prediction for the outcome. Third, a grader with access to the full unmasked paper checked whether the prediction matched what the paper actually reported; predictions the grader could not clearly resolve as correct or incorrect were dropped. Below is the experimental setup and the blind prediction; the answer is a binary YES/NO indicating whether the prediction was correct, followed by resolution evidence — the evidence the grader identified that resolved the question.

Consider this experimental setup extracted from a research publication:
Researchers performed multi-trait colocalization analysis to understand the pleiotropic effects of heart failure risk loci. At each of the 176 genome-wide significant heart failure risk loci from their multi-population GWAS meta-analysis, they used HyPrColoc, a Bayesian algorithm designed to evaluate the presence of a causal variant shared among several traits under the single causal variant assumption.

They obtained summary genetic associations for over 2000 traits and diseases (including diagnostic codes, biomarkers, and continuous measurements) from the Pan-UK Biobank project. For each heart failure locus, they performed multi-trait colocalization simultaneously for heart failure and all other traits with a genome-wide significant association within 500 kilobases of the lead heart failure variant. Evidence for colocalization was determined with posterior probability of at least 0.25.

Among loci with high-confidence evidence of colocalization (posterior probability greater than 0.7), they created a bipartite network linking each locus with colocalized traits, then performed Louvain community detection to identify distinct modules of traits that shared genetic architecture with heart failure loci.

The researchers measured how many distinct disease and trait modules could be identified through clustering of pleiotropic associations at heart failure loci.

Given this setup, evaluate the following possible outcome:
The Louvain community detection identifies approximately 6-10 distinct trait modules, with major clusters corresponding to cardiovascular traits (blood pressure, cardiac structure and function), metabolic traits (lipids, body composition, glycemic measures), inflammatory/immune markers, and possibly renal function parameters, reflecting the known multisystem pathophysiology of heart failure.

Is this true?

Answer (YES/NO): NO